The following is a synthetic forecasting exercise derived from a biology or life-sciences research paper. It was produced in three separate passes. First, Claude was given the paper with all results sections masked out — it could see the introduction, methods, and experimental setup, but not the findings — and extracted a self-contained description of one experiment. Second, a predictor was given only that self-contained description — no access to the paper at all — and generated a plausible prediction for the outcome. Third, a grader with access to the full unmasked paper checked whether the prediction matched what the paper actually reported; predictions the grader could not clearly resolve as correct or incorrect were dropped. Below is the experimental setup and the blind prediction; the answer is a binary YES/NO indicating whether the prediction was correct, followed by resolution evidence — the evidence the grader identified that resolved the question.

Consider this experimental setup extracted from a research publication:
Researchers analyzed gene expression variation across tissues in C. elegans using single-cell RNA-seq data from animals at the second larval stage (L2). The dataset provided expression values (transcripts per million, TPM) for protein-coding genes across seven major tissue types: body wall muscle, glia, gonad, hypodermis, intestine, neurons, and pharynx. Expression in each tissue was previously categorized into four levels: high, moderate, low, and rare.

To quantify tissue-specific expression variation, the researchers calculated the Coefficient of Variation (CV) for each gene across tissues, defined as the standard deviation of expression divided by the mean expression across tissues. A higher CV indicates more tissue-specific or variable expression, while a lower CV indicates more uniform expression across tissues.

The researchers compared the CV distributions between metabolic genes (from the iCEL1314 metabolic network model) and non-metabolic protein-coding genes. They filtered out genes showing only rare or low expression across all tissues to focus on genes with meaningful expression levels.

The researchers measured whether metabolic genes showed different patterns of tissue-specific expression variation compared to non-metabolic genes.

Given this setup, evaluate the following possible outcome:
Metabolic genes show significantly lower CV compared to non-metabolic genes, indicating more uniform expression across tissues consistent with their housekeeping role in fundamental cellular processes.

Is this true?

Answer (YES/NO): NO